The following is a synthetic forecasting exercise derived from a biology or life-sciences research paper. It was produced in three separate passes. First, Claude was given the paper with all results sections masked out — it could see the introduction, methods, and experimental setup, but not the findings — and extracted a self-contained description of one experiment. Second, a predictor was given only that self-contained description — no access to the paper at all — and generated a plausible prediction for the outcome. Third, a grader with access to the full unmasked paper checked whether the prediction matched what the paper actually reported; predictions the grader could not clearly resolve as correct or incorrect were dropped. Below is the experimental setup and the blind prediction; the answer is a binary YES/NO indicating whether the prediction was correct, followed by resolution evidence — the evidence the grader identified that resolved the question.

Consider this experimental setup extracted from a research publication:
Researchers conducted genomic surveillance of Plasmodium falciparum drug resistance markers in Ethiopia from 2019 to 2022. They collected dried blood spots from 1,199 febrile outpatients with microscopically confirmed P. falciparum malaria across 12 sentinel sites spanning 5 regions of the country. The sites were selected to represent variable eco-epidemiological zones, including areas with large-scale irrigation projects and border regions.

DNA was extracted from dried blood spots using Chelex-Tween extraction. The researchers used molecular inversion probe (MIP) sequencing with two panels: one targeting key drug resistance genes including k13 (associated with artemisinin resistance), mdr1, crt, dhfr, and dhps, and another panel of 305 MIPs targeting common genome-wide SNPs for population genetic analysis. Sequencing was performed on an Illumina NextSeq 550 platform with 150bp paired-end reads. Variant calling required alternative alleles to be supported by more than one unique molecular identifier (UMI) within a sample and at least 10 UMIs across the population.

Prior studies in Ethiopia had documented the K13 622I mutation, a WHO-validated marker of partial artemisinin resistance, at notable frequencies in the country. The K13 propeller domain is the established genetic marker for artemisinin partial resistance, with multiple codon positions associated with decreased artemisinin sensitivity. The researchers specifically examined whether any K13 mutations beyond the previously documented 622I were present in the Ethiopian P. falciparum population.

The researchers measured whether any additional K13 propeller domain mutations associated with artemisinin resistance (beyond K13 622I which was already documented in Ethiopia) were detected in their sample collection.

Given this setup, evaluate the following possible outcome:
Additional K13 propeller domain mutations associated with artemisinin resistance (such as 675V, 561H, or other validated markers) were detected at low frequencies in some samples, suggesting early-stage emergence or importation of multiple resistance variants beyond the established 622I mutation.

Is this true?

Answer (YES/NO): YES